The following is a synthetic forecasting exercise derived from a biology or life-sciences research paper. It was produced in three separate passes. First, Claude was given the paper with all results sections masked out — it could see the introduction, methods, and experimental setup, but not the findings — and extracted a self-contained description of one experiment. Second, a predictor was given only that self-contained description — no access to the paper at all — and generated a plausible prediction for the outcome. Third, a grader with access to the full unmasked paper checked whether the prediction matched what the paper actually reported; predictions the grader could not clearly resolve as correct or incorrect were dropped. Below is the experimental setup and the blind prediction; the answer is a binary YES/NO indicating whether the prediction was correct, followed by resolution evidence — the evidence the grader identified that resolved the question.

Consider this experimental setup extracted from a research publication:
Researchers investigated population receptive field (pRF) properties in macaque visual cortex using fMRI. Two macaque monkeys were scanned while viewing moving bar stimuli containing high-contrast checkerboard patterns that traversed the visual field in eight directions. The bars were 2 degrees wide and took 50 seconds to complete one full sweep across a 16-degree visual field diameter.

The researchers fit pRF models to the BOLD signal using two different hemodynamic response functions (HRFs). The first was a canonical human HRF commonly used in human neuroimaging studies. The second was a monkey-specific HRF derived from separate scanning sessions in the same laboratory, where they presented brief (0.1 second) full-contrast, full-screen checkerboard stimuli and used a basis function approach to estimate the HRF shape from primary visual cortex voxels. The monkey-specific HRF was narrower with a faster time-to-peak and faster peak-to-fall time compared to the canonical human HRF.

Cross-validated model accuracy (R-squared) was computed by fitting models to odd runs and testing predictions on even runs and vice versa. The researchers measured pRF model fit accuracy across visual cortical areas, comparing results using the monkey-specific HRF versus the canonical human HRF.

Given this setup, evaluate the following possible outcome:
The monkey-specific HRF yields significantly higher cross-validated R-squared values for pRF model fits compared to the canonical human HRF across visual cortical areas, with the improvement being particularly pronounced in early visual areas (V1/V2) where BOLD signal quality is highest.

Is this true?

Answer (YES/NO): NO